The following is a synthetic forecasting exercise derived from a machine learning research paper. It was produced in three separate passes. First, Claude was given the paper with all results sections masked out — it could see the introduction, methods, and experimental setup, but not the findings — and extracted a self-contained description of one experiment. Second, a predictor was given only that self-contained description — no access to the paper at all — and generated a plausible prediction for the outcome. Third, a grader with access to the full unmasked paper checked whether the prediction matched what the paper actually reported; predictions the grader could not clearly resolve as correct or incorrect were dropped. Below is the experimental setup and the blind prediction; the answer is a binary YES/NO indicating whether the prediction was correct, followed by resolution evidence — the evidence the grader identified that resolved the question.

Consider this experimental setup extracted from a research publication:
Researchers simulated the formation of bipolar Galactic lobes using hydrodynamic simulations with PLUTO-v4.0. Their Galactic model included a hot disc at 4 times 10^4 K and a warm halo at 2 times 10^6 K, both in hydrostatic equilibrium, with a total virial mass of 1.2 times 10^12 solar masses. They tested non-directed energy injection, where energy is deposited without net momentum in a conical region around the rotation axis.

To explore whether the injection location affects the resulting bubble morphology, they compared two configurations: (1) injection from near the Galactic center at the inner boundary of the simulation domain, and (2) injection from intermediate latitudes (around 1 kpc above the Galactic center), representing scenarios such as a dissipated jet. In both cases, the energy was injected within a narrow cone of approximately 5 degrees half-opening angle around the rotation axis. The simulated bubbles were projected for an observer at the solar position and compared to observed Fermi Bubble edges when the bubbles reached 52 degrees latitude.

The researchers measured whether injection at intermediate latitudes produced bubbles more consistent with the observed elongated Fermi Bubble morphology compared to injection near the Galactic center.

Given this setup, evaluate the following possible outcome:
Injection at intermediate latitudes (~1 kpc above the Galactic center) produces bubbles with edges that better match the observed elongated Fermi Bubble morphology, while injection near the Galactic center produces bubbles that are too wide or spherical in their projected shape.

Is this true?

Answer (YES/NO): NO